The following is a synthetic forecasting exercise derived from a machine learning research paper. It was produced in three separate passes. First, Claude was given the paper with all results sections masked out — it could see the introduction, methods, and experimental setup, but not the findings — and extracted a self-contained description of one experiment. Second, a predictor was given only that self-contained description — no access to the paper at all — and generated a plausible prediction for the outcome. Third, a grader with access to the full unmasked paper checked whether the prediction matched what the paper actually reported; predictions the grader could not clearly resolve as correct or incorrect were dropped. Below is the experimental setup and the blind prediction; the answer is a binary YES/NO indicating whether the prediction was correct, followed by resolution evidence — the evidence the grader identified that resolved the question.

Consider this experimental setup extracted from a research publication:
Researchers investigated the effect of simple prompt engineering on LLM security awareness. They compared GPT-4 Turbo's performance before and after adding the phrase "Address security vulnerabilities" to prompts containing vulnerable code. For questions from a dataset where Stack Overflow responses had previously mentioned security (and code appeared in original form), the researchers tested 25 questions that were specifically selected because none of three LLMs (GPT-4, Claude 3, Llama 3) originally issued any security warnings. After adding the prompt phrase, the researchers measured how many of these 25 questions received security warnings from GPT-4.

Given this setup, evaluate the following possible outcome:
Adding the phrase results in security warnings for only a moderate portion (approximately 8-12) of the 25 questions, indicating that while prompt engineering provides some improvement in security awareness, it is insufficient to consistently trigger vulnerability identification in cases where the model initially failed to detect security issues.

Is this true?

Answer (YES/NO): NO